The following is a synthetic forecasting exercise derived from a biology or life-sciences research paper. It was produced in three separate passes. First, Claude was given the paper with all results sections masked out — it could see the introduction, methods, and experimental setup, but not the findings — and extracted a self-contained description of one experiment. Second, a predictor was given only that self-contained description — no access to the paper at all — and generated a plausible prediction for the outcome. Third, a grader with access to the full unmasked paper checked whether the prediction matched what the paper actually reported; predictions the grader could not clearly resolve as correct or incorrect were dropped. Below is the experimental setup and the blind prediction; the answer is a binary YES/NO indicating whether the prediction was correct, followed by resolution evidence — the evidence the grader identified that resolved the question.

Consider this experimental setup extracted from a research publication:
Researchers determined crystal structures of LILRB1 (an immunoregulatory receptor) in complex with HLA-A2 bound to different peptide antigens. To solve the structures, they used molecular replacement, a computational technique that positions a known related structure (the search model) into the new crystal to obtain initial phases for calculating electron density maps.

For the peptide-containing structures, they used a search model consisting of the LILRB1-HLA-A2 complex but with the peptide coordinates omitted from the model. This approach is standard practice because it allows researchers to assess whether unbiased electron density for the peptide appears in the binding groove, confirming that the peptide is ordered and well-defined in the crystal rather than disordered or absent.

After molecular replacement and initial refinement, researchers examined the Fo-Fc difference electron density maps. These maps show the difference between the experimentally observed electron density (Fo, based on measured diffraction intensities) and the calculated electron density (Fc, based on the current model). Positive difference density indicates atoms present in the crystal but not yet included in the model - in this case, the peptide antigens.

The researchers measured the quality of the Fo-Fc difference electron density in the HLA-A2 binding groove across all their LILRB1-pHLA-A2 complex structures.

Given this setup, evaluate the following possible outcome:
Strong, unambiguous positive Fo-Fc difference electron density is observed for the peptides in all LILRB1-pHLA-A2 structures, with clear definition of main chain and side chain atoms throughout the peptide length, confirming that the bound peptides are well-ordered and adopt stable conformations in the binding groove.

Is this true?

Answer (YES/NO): YES